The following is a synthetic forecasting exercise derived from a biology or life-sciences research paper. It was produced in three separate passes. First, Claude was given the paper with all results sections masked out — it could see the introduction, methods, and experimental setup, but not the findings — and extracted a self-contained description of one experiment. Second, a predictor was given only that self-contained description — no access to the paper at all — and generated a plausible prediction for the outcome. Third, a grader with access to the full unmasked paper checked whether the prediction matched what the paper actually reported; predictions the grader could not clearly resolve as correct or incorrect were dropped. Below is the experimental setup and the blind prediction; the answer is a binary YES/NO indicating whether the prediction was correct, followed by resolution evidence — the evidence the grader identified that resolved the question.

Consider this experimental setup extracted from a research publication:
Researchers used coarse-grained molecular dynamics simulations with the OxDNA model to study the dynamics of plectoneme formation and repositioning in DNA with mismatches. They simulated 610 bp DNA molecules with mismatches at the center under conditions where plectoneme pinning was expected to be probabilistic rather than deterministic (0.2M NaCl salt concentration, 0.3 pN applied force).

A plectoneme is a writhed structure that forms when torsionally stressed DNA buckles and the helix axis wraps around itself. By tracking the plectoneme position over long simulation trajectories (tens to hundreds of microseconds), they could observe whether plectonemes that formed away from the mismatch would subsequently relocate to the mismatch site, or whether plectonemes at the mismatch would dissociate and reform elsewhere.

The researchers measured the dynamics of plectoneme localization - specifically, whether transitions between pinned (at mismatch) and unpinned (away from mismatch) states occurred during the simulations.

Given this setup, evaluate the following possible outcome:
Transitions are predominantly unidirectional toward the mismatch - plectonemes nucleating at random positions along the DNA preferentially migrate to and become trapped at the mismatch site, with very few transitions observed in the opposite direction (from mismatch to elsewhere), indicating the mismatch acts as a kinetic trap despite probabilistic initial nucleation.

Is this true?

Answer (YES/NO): NO